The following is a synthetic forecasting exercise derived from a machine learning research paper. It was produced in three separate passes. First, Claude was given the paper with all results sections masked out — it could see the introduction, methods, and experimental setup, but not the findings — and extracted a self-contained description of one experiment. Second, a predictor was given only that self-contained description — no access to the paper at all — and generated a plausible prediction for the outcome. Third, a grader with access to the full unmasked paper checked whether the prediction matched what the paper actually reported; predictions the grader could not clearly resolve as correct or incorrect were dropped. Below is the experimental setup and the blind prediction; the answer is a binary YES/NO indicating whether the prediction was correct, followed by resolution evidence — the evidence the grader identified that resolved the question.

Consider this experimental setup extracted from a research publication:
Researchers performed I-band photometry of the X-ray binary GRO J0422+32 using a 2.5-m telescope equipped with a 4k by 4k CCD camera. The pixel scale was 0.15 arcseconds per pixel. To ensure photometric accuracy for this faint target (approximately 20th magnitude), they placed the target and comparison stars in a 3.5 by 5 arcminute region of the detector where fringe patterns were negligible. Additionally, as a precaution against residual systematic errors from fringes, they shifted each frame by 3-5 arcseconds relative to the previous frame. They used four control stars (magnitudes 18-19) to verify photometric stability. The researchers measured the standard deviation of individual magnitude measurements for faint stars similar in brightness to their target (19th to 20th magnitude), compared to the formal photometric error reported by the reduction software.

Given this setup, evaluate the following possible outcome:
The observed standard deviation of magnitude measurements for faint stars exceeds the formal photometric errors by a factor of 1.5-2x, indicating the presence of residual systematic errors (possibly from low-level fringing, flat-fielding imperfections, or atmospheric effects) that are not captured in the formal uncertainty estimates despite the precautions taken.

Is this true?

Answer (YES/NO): YES